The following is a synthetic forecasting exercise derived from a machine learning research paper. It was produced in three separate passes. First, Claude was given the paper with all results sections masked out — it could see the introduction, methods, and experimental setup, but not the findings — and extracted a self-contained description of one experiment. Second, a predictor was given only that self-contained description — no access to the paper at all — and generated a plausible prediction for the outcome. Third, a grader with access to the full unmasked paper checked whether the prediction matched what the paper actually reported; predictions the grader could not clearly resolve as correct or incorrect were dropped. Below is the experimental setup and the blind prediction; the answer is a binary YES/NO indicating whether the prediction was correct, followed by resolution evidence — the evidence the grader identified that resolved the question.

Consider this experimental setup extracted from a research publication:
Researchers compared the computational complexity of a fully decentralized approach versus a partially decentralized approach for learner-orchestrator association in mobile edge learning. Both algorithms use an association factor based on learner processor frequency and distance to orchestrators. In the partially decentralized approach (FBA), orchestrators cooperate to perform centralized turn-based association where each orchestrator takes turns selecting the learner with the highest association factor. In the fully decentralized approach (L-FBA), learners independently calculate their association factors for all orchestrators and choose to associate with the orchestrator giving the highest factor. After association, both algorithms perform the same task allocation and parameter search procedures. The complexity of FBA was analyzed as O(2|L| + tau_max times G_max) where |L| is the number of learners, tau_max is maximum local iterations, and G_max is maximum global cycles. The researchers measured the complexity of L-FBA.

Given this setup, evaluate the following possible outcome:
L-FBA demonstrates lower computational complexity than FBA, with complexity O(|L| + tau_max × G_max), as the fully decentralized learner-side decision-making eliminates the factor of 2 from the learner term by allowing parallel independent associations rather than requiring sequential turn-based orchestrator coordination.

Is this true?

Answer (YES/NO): YES